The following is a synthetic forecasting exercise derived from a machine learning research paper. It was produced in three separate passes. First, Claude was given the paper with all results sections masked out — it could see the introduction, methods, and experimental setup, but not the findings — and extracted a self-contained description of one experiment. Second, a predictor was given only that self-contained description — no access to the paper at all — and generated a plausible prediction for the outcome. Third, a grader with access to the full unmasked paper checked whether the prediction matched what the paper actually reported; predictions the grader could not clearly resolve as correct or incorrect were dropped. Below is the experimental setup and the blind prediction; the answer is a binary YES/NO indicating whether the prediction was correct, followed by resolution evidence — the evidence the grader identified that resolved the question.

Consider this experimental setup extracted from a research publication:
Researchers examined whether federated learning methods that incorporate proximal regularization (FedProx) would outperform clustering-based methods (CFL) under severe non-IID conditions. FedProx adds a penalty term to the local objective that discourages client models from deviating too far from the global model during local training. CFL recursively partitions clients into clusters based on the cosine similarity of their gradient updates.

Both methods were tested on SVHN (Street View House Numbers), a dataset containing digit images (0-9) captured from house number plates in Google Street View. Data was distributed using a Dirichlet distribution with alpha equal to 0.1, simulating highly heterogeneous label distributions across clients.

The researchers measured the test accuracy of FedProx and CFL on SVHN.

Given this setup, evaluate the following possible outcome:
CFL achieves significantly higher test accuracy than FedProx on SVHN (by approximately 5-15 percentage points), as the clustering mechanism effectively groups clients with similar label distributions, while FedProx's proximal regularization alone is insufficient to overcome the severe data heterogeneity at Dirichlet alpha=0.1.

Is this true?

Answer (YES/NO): NO